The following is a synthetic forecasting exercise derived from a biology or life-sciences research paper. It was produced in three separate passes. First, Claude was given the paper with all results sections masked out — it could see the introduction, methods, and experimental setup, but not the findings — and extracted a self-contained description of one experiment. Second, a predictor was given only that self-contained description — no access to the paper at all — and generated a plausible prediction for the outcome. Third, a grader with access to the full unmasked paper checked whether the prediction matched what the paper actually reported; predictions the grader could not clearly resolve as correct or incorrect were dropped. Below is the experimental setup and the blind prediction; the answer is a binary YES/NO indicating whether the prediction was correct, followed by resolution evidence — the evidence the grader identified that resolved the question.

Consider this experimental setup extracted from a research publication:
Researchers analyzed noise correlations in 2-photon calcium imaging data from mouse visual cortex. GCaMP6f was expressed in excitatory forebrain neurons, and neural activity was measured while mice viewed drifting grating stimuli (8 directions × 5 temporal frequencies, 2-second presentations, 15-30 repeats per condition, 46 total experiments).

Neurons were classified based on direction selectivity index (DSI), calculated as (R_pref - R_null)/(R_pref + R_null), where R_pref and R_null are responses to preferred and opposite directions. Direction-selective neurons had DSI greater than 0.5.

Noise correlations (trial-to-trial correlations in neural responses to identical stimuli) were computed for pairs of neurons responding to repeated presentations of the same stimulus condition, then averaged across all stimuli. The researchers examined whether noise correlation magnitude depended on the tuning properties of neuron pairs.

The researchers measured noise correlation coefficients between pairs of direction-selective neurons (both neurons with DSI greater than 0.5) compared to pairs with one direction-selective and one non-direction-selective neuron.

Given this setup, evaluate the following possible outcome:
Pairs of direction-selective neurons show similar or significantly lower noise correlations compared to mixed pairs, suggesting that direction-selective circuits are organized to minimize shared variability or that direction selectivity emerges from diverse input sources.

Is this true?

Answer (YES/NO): YES